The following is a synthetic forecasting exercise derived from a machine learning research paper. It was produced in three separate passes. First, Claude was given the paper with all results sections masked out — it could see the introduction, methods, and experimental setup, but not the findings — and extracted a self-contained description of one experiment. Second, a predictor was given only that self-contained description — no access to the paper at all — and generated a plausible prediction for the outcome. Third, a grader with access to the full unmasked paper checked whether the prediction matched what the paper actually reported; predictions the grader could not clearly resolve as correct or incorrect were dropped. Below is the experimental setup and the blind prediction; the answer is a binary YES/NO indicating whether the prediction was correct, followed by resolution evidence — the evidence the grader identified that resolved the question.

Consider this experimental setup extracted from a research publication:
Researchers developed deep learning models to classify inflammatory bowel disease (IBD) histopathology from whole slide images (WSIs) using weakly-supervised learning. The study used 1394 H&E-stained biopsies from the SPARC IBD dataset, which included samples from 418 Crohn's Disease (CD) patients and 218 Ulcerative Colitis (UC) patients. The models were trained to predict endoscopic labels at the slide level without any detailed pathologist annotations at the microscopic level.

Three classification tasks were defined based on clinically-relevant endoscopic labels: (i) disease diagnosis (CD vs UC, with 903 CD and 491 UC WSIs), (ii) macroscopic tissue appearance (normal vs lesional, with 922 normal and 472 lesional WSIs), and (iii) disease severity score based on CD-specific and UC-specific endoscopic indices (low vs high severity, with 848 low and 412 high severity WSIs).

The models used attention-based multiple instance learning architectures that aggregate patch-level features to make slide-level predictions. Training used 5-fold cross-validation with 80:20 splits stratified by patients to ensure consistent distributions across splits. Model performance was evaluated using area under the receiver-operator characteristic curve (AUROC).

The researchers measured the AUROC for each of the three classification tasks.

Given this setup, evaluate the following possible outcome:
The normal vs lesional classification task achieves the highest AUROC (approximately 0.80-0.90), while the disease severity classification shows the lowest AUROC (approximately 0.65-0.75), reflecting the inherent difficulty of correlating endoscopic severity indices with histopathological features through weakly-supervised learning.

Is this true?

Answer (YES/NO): NO